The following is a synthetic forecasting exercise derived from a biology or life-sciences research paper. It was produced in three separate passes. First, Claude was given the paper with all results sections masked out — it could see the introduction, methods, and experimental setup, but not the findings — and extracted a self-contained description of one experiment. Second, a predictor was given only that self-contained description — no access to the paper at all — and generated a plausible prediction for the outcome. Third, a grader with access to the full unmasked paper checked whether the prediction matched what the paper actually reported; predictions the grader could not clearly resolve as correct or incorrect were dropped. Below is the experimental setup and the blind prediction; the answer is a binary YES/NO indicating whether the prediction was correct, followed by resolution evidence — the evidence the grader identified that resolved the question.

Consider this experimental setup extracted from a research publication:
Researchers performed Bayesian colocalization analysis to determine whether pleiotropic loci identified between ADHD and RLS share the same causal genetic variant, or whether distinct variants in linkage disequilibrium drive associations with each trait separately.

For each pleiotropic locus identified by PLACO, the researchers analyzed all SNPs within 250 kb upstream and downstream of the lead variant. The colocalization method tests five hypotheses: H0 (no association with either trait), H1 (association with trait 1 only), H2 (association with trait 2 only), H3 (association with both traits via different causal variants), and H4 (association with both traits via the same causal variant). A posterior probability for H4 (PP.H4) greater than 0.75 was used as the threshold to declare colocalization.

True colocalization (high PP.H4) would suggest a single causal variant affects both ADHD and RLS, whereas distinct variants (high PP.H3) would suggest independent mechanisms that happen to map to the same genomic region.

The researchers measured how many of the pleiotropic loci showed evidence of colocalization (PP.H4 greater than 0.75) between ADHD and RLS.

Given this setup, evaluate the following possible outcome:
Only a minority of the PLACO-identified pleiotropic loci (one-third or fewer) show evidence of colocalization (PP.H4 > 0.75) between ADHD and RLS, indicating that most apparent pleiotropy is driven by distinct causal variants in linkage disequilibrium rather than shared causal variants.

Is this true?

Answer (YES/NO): YES